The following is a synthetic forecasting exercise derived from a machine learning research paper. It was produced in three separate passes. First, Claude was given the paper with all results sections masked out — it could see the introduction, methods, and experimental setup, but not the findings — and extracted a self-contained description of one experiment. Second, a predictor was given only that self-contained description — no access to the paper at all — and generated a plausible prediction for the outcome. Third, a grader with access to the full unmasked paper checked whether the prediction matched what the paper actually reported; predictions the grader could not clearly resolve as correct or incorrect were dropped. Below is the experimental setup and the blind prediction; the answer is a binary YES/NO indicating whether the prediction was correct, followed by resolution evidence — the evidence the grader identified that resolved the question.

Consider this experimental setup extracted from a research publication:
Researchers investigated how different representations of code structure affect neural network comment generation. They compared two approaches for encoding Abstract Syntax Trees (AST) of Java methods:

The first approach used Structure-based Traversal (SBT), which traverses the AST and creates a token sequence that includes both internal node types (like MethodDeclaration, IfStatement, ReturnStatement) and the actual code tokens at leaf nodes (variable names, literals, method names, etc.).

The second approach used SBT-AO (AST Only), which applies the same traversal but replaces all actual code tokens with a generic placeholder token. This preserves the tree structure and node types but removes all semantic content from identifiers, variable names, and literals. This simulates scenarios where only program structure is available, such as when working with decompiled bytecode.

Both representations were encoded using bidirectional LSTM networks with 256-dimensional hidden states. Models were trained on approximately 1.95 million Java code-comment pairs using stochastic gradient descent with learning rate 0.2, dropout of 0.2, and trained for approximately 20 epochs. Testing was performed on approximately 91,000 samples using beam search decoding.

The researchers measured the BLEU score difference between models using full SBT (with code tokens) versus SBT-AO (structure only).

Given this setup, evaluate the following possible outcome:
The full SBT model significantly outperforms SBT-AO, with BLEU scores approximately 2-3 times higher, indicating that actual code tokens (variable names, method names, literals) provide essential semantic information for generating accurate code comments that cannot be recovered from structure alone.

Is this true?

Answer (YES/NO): YES